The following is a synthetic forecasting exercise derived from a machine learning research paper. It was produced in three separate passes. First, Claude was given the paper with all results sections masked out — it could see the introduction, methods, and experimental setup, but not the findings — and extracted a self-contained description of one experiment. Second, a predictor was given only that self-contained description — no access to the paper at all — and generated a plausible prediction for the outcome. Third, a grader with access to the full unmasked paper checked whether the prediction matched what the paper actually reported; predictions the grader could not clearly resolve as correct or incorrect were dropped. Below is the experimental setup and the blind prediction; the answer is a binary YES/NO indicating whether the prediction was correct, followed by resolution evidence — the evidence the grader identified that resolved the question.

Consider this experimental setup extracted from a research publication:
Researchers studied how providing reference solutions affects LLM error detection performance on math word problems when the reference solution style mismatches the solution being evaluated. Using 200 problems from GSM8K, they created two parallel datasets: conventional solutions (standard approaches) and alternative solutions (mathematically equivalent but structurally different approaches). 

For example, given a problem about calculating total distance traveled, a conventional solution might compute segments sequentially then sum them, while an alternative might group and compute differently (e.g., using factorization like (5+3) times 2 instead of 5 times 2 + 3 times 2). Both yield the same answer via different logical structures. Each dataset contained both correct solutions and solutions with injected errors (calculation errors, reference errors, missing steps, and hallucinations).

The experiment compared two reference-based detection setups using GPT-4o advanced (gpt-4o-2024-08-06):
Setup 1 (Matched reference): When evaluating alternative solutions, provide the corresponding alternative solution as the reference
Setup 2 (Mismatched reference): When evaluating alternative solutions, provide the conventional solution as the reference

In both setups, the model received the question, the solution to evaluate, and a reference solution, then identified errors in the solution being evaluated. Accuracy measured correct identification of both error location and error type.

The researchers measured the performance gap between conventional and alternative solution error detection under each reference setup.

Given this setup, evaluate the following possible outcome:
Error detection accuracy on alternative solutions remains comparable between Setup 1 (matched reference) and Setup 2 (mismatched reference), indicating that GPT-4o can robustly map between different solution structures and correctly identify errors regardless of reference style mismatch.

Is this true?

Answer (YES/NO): NO